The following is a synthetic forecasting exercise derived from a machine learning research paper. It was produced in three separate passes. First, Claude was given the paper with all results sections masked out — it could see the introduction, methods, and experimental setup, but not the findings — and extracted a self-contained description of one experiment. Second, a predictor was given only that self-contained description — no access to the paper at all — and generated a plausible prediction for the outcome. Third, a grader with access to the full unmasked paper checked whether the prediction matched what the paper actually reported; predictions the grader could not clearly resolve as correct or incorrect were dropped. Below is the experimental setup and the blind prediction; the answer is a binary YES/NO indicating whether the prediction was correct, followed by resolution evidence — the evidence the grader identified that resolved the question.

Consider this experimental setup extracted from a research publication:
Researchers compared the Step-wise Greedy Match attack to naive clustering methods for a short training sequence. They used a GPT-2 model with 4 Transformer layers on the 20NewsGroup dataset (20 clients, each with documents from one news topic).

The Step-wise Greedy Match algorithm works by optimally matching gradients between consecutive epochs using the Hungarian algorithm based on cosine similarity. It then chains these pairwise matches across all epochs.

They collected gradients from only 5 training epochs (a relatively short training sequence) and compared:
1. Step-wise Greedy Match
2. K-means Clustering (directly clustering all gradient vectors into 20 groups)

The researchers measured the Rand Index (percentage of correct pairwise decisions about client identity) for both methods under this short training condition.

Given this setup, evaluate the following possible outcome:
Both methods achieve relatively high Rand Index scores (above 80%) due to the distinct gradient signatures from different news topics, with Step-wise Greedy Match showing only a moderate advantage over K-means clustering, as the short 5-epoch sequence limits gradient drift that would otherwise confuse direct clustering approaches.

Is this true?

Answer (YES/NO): NO